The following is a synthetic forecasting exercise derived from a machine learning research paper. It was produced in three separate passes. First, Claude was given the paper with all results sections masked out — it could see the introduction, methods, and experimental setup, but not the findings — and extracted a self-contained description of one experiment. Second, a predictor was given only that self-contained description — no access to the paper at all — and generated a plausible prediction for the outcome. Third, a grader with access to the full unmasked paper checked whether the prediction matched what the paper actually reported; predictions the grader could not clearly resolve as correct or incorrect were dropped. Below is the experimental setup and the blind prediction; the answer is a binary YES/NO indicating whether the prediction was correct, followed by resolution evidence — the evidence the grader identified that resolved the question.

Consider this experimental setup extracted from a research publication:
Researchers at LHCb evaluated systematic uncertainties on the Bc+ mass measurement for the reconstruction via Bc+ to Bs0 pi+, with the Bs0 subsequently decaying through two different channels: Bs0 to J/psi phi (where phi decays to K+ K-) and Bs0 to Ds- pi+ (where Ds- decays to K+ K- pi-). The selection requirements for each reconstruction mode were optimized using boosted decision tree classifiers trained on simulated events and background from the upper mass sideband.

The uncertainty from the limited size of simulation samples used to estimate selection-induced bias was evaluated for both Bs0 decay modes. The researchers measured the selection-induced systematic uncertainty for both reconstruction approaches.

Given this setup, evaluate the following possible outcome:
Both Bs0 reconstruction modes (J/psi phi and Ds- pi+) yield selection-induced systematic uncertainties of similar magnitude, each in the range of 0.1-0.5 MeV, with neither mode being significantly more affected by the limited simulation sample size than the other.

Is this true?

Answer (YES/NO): NO